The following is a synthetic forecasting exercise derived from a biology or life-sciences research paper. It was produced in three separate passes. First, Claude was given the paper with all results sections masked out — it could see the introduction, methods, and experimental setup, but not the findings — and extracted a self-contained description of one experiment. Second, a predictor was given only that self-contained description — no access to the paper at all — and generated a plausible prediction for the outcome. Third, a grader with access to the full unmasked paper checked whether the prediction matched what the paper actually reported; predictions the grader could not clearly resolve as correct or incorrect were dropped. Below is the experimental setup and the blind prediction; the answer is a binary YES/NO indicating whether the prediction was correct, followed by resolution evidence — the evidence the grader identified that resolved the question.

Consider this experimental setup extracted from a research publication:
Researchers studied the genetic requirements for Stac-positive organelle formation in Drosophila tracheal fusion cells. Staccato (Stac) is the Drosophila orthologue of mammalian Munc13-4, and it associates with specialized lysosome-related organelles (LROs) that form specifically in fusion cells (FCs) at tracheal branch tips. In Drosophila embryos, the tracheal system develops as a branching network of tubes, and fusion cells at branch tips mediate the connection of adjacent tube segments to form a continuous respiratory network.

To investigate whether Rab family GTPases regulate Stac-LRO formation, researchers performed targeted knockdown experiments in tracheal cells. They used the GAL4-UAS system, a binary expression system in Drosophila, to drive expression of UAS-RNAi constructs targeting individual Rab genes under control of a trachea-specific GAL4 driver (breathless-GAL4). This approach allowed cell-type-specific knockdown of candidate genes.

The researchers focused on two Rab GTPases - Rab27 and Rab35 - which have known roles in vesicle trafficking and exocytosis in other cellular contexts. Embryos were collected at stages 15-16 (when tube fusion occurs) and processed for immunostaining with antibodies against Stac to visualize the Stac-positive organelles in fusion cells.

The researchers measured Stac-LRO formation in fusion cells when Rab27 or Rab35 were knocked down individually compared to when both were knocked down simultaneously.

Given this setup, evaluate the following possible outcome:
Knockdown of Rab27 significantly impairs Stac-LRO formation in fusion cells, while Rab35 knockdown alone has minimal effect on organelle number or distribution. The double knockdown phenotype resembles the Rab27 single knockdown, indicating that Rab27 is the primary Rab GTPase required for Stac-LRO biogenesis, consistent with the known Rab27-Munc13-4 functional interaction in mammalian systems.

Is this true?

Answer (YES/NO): NO